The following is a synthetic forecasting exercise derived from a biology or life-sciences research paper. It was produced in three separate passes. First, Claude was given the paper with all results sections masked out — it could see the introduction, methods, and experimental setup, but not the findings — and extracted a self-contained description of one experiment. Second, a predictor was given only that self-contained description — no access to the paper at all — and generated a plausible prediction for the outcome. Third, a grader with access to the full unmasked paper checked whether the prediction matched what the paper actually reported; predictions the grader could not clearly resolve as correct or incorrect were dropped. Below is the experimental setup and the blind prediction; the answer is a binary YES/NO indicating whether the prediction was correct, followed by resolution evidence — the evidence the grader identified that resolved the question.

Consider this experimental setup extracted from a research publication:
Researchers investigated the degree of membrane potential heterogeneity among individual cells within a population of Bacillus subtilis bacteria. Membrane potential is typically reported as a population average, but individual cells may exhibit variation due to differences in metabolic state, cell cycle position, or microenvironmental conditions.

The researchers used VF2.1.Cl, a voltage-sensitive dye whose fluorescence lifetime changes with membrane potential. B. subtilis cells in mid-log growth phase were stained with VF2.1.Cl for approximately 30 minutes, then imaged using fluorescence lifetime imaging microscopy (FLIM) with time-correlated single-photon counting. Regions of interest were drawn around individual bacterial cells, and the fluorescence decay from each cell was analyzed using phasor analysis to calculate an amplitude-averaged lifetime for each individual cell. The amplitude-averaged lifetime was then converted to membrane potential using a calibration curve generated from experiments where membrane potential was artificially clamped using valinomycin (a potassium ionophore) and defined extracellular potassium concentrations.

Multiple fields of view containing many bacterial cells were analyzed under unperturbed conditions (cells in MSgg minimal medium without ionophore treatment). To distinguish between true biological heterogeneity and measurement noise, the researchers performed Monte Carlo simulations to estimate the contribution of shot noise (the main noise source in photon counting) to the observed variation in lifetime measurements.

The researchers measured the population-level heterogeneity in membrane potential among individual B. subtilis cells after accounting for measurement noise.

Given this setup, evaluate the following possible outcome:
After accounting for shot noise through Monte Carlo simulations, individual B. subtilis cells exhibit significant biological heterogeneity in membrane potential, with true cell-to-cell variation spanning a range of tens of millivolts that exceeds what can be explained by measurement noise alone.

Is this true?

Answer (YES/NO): YES